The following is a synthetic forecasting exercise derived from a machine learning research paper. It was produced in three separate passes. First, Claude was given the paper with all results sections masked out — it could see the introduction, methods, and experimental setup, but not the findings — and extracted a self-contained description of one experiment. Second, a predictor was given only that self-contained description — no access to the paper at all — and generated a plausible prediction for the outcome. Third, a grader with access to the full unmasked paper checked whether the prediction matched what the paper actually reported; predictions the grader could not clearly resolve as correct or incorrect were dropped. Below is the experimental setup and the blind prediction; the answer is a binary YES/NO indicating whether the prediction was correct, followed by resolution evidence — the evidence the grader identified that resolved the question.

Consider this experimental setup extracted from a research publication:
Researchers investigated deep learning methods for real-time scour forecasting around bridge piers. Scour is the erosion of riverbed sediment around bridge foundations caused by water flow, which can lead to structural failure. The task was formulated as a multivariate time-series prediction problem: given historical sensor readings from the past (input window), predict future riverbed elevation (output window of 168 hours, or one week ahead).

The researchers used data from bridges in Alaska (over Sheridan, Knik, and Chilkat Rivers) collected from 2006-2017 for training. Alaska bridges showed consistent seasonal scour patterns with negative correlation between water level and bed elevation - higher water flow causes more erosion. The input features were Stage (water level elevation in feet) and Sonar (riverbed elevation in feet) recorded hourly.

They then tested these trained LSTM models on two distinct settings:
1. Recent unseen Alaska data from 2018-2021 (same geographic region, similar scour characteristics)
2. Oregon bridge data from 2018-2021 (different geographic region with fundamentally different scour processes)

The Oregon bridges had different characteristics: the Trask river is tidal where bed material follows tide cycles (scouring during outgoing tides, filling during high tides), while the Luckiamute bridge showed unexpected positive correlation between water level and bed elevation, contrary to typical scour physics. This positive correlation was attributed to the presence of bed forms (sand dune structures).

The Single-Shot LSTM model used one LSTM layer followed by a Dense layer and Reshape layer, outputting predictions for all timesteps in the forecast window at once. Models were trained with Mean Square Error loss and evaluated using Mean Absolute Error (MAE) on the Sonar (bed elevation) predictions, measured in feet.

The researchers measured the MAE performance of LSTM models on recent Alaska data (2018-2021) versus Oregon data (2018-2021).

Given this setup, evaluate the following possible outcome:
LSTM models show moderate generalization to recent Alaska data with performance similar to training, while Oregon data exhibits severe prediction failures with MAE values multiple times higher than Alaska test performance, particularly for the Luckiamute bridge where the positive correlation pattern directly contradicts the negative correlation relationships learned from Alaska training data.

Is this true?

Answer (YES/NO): NO